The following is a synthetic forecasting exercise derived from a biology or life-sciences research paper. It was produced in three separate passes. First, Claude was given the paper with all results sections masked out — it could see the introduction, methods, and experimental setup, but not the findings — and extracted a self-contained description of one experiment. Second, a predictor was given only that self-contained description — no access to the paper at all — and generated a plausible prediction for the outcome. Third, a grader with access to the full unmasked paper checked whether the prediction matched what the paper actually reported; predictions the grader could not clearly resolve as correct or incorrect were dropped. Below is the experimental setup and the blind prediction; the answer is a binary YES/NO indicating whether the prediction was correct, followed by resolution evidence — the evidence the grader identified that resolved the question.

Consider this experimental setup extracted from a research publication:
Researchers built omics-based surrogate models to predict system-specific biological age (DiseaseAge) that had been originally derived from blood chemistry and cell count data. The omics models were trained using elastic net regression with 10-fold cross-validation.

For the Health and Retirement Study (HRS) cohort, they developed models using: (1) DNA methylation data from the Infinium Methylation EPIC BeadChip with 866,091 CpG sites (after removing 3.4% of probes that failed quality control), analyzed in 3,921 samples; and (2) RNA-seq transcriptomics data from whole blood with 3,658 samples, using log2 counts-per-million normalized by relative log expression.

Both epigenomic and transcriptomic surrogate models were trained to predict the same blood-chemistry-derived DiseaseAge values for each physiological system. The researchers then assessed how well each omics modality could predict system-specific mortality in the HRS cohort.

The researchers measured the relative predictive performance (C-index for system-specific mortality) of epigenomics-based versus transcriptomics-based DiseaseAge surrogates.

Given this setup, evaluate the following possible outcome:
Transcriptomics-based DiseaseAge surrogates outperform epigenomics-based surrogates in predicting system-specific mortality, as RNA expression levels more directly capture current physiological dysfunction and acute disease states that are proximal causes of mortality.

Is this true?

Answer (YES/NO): NO